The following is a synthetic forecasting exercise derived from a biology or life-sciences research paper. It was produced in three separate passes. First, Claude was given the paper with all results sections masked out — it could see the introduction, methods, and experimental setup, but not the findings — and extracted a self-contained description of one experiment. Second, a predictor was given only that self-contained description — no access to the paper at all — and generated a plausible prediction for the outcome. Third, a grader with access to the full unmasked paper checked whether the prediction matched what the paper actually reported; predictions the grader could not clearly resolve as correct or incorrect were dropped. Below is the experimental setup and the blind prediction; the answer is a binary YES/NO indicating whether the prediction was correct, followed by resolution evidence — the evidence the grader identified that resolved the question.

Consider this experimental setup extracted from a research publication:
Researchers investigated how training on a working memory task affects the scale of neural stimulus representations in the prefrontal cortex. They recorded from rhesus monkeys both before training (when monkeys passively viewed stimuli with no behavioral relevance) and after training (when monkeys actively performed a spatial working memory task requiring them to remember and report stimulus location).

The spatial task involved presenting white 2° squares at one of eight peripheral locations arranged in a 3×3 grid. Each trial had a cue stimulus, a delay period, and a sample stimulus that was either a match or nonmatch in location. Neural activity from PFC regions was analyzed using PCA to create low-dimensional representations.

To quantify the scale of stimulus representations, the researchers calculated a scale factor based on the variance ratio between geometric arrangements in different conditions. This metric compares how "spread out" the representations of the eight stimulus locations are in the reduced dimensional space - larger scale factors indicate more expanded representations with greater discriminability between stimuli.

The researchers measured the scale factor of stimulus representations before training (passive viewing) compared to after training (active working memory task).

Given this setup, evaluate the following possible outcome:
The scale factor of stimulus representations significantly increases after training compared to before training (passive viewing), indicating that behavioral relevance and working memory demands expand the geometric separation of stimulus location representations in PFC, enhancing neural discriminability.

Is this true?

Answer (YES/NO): NO